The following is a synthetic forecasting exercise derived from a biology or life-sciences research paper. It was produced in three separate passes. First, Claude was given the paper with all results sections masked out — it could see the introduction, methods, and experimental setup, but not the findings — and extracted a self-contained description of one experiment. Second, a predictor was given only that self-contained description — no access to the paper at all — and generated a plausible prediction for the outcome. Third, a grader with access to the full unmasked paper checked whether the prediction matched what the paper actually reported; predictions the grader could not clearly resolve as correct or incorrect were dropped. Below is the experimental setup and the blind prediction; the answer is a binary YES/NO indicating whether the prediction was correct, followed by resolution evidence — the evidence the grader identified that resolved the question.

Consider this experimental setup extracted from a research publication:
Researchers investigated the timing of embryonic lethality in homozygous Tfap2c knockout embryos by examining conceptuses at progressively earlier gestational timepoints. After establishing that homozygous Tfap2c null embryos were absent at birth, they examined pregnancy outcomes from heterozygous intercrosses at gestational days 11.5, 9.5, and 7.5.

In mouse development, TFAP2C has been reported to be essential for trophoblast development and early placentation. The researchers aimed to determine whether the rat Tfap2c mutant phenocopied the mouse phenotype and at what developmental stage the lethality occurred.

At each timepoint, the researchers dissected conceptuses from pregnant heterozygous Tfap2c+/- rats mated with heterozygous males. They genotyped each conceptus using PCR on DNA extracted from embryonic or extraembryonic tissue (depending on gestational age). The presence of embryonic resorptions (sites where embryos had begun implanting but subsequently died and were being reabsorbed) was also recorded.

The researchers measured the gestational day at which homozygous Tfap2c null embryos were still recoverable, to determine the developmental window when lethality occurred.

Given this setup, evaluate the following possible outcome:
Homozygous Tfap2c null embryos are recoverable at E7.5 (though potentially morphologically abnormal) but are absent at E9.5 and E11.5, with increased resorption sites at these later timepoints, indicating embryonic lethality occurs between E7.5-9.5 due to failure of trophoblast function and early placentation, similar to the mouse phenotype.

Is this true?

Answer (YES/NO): YES